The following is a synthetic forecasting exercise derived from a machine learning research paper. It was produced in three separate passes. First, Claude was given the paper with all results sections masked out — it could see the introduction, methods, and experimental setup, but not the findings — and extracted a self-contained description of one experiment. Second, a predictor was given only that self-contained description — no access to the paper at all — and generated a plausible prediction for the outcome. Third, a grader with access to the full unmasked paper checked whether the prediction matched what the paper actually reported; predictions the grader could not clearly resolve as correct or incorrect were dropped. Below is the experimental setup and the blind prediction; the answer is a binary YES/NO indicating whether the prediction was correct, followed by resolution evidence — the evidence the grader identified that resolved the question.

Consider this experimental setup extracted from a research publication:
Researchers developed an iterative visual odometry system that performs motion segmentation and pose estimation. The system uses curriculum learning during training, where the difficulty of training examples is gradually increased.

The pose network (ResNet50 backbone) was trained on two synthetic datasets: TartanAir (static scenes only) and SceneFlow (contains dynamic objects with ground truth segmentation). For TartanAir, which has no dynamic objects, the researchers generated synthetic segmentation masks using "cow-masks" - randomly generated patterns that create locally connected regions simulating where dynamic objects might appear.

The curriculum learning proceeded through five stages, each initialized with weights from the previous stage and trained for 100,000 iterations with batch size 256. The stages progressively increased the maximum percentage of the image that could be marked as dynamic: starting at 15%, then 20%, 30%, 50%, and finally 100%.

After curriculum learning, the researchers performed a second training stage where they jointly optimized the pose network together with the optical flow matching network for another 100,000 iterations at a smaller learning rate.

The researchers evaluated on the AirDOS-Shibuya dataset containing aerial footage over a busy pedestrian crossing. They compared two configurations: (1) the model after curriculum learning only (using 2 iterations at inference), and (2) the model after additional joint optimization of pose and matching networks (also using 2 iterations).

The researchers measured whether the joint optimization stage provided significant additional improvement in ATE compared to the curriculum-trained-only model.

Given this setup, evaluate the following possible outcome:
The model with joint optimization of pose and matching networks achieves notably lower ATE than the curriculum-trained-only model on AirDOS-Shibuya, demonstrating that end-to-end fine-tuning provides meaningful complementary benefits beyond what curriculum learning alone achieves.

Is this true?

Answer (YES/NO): NO